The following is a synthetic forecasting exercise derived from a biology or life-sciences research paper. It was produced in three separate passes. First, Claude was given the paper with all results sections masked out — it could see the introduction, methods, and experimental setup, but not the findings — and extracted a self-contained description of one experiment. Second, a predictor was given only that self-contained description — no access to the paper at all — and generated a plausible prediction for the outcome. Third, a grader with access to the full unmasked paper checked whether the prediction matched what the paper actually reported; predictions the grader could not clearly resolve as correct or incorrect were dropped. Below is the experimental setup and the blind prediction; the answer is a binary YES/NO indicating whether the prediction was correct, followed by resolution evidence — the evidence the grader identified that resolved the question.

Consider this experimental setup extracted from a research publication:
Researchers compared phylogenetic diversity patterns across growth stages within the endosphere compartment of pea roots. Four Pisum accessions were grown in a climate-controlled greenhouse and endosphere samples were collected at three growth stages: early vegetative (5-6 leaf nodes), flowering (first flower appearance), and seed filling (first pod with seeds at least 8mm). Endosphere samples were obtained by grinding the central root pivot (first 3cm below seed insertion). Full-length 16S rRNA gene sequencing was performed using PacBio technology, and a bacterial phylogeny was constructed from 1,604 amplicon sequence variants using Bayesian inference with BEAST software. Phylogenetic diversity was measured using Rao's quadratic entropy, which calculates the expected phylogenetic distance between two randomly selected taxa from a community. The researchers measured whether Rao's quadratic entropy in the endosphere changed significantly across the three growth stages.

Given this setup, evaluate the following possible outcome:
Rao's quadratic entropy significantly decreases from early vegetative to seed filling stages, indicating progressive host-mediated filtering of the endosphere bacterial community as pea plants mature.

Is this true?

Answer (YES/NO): NO